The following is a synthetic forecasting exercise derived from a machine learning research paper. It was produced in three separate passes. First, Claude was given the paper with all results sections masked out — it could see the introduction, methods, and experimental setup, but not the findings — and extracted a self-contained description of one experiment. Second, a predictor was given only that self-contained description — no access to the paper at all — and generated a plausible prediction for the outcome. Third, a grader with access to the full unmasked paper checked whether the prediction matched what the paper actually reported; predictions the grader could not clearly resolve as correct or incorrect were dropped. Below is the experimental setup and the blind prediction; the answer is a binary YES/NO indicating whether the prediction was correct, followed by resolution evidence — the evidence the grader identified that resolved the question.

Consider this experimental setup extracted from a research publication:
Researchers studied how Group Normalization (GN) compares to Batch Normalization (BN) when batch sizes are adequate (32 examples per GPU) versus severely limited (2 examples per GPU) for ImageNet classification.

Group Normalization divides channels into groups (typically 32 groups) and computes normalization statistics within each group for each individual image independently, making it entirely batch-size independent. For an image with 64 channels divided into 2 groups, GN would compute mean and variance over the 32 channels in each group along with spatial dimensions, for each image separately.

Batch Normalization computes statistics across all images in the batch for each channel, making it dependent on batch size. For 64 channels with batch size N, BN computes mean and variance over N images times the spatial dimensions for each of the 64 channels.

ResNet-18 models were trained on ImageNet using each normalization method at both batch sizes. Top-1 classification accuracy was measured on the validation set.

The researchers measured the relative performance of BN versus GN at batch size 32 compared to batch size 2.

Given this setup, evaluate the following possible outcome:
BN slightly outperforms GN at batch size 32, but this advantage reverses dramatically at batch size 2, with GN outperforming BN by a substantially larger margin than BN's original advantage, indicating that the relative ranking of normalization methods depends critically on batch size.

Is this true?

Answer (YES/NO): YES